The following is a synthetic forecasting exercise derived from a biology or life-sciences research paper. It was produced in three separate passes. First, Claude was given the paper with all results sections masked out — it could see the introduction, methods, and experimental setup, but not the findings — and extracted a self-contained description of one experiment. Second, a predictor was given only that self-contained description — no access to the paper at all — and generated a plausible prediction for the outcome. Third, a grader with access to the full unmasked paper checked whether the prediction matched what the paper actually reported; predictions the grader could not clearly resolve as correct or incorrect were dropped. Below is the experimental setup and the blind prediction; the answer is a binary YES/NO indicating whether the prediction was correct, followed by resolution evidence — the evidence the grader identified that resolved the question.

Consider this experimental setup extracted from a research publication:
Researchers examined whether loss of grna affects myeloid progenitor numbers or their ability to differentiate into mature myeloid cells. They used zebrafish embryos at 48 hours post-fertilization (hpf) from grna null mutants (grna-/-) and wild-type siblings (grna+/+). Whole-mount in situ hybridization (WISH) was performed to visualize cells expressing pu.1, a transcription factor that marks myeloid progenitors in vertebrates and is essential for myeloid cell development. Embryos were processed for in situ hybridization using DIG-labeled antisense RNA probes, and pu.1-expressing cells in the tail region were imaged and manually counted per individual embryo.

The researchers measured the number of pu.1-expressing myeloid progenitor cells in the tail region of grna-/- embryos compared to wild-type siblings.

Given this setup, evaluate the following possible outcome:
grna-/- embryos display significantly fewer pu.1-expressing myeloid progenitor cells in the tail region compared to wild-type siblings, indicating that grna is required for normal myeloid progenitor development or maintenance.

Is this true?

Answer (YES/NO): NO